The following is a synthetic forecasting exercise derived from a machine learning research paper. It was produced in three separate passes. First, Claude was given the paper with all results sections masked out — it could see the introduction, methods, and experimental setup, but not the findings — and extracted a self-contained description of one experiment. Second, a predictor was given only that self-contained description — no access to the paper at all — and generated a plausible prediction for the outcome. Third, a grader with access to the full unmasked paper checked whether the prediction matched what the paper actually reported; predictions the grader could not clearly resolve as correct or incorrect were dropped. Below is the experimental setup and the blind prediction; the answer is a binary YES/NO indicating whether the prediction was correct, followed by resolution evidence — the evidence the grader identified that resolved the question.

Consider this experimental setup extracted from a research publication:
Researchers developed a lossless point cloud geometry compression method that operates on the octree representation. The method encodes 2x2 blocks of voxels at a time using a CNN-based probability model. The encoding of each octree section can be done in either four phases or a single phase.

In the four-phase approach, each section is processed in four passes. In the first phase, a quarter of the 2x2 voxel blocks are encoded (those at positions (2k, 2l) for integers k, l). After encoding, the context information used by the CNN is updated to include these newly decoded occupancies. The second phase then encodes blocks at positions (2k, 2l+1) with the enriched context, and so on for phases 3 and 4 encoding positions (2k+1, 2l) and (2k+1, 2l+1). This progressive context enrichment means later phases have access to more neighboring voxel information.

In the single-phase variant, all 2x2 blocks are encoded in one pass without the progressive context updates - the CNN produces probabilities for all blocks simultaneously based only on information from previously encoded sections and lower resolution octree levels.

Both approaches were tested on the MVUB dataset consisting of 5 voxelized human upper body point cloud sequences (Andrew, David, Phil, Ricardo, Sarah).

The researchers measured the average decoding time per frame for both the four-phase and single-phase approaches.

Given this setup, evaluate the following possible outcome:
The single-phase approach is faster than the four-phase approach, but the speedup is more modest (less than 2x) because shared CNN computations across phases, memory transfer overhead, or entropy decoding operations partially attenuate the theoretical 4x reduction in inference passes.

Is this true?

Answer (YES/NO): NO